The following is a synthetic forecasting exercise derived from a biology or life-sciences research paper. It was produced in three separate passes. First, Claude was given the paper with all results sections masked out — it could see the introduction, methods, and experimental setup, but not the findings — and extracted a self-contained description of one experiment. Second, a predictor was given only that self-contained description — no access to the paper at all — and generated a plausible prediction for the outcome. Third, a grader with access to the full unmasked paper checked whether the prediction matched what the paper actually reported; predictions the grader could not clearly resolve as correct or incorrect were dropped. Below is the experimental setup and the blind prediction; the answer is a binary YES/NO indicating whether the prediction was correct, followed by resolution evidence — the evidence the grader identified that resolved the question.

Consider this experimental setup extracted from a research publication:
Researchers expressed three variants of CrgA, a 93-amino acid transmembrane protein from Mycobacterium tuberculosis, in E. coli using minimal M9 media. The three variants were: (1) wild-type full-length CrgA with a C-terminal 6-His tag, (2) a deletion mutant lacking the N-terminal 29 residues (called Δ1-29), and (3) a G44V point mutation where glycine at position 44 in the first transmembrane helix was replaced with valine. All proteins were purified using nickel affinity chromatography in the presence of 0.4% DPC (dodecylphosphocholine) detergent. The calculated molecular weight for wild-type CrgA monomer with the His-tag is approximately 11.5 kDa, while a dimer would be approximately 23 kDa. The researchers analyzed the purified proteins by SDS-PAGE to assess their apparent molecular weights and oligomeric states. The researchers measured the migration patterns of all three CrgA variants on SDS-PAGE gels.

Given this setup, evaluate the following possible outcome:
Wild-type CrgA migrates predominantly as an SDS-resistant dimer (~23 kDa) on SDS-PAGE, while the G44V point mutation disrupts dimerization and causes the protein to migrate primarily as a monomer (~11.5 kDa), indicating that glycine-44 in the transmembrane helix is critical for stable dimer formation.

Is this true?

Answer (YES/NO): NO